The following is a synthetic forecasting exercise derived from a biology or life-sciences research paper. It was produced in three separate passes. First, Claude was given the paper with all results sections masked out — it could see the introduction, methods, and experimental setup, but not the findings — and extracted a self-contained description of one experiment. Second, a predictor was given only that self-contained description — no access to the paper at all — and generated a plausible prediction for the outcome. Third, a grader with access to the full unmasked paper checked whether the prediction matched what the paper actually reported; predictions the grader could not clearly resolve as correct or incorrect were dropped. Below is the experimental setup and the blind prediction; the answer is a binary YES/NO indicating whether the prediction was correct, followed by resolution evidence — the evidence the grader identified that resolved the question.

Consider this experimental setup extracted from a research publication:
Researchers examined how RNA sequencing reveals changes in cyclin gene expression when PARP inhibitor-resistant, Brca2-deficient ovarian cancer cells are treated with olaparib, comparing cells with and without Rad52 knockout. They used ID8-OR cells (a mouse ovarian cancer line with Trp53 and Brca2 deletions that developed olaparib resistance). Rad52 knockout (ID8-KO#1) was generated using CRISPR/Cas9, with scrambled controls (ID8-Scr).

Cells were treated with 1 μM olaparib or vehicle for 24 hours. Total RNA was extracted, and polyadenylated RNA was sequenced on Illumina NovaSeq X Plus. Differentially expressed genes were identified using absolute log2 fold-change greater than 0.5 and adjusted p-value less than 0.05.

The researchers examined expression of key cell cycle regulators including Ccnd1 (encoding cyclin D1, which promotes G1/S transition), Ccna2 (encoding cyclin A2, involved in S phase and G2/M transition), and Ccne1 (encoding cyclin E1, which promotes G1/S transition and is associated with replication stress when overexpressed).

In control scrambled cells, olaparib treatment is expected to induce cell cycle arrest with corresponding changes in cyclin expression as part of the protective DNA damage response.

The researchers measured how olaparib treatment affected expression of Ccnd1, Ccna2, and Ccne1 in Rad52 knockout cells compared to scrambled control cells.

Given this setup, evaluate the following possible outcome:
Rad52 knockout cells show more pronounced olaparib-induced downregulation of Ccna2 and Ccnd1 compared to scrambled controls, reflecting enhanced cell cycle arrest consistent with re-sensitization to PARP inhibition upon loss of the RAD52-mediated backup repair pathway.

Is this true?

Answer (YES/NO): NO